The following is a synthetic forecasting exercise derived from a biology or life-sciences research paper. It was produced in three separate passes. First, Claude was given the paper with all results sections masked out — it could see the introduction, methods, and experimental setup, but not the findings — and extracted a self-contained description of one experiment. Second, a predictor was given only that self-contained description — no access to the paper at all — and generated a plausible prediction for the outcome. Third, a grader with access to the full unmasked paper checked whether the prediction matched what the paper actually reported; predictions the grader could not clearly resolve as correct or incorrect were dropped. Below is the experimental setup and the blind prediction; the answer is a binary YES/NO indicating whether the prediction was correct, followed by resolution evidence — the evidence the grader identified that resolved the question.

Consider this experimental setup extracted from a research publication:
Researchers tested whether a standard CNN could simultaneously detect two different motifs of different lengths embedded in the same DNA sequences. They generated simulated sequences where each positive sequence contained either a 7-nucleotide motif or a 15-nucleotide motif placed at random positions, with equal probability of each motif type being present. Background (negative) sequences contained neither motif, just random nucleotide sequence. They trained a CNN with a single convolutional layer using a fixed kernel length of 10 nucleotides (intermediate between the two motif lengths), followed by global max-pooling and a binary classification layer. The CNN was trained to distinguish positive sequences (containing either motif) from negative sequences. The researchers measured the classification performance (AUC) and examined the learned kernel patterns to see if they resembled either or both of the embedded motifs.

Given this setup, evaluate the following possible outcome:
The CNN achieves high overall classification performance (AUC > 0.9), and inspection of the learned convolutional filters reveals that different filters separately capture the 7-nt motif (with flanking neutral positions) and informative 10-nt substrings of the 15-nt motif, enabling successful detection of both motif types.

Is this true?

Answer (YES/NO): NO